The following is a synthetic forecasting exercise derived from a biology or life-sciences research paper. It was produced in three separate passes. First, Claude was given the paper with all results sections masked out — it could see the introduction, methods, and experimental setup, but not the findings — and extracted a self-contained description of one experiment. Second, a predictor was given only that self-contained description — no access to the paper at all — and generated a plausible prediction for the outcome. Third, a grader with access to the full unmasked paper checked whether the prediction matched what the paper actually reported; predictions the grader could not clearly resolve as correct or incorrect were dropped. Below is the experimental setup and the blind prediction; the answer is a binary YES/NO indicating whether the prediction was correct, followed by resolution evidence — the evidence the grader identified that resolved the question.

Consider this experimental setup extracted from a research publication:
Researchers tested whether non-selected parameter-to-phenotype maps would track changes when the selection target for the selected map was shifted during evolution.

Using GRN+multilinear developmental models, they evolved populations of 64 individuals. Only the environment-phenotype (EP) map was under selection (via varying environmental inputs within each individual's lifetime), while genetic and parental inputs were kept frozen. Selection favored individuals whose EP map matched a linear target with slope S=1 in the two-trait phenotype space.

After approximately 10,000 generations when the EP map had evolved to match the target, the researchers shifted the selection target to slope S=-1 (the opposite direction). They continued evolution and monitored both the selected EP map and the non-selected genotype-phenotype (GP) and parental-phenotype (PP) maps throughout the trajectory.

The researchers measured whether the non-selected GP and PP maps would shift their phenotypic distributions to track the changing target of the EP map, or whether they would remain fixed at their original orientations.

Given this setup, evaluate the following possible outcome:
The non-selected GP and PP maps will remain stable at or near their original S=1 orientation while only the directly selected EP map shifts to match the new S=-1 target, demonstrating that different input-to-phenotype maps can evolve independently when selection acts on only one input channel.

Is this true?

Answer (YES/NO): NO